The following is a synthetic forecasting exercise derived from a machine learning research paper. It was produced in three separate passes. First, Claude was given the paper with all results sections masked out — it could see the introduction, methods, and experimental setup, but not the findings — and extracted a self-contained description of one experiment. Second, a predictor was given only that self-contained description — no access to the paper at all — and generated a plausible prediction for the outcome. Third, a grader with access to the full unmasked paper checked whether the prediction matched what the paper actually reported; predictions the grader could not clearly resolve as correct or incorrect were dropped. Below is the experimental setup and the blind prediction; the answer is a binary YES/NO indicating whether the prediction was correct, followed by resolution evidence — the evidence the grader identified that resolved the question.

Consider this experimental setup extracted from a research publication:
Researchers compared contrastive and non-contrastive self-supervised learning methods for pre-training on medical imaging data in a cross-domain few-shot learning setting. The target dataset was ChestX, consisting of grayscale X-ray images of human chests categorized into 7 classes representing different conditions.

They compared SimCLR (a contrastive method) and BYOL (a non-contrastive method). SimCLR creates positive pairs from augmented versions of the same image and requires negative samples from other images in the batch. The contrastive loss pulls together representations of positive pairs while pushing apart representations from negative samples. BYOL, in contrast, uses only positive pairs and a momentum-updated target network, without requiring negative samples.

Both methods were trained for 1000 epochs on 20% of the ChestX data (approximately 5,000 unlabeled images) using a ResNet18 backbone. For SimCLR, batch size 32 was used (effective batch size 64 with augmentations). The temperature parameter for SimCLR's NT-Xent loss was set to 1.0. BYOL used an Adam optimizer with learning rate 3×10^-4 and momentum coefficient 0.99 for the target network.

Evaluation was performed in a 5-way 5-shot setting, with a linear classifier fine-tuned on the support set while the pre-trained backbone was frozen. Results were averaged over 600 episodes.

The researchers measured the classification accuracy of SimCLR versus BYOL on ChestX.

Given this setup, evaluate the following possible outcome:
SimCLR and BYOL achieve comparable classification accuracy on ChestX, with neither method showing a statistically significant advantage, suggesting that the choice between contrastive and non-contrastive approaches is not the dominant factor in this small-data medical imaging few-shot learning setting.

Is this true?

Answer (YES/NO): NO